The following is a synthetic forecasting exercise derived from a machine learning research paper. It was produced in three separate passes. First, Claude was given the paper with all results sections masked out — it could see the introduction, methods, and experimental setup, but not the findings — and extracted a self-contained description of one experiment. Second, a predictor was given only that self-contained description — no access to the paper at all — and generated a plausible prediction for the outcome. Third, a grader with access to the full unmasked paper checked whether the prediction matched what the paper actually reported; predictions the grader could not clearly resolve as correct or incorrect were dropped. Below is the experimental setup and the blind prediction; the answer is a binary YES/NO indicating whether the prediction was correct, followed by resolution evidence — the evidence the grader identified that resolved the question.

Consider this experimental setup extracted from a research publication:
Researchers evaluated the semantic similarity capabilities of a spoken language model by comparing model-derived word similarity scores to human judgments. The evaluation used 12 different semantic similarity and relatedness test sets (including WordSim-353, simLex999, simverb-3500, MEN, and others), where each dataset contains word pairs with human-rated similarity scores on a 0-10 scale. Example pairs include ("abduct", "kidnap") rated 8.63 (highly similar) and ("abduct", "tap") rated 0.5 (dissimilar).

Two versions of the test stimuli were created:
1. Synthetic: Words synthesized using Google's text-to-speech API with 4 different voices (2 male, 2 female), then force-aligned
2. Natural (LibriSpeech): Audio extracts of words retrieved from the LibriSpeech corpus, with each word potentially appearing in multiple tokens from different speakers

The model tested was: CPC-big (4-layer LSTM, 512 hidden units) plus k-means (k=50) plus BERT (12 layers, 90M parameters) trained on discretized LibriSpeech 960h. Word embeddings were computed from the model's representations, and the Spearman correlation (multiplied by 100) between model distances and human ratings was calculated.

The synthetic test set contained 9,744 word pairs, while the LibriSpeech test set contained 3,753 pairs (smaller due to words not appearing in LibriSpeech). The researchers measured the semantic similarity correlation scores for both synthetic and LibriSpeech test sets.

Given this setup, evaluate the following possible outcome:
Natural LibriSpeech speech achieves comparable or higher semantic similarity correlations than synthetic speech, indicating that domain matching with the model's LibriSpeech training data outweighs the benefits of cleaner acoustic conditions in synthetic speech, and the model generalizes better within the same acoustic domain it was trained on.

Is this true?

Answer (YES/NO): NO